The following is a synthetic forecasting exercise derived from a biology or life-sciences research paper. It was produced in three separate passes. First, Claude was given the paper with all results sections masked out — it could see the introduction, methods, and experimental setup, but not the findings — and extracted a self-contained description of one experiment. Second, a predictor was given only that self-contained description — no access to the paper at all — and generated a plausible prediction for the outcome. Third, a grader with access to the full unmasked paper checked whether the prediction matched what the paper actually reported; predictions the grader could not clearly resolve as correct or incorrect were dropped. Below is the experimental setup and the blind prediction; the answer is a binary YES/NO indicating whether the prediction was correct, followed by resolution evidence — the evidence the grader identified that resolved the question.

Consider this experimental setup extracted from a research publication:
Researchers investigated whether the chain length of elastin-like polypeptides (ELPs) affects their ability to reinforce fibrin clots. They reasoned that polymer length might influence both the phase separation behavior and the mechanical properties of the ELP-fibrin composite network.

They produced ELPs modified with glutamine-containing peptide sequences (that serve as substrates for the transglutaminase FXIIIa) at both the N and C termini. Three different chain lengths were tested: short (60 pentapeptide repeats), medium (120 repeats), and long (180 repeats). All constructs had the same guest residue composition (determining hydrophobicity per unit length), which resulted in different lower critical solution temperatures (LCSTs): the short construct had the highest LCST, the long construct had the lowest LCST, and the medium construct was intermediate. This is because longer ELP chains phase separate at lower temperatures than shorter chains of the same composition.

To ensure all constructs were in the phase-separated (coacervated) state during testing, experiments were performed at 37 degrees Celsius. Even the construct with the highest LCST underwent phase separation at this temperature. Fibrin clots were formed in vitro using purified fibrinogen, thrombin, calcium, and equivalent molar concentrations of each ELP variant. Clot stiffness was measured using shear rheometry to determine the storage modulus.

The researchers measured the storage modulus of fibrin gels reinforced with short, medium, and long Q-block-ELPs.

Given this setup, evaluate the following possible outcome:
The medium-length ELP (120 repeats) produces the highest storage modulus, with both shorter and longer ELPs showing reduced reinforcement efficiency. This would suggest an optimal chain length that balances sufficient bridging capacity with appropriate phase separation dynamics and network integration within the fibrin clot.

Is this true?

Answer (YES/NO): NO